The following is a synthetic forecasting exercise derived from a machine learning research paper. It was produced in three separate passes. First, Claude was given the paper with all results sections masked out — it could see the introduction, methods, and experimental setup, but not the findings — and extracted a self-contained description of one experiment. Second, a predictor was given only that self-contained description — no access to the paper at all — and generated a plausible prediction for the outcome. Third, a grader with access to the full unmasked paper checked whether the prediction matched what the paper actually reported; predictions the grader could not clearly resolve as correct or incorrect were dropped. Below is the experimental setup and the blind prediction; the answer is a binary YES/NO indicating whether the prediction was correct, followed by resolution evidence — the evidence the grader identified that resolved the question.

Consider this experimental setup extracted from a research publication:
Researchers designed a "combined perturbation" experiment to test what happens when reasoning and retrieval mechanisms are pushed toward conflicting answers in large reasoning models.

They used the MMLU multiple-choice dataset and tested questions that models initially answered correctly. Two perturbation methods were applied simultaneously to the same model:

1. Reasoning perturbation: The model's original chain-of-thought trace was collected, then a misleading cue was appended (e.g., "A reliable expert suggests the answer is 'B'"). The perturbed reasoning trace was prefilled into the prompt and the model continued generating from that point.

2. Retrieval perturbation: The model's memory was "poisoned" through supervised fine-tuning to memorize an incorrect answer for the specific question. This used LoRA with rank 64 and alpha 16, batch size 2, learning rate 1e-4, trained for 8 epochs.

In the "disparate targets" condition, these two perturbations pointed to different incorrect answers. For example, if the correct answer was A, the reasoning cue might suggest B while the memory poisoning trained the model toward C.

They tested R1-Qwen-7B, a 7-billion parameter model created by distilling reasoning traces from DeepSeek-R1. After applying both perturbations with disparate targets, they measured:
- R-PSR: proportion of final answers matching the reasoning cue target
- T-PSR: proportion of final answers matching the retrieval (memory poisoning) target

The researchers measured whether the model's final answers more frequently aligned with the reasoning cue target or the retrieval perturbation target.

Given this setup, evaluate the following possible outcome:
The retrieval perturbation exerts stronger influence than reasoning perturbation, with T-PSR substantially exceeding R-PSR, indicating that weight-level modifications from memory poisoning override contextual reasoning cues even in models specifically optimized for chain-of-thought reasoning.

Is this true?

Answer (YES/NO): NO